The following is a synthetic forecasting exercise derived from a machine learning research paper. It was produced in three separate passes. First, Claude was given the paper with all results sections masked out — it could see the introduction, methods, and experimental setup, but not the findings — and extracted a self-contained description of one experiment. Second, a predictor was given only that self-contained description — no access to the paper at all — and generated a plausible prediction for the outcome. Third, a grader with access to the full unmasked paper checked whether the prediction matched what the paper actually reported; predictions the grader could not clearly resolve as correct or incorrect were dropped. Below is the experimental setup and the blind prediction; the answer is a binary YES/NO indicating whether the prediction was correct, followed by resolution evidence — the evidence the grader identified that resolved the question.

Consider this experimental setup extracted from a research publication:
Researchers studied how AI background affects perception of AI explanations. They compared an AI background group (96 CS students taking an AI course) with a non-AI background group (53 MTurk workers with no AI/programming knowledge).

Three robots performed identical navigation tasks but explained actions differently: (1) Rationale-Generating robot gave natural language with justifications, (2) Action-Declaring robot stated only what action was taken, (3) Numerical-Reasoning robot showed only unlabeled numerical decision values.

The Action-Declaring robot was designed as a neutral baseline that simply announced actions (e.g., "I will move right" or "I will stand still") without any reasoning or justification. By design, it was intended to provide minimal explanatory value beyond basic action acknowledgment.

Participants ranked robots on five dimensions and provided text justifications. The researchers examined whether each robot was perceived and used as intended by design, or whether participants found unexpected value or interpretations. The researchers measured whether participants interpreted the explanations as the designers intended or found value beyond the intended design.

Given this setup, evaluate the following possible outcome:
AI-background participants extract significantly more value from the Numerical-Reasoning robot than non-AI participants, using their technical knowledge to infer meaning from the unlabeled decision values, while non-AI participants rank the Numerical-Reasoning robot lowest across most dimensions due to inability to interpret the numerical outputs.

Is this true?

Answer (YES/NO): YES